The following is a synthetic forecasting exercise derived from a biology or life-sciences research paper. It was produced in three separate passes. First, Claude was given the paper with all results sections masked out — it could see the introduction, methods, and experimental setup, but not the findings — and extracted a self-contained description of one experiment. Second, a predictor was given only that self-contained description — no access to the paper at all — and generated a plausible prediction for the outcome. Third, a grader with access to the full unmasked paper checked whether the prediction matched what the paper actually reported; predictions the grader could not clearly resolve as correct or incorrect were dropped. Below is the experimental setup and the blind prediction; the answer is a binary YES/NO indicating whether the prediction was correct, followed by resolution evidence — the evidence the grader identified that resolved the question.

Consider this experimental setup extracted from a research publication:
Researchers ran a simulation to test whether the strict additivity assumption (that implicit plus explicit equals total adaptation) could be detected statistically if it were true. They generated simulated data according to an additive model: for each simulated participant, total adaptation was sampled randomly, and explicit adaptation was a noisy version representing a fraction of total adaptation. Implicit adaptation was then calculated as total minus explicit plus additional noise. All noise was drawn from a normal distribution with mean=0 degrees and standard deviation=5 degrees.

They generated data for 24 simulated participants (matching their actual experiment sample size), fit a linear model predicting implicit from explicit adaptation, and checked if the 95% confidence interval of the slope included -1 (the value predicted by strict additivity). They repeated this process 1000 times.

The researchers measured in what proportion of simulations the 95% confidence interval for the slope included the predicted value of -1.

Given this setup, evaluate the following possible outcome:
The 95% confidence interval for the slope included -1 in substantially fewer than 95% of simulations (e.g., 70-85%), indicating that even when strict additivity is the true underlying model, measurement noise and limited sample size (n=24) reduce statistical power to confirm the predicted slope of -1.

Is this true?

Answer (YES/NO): NO